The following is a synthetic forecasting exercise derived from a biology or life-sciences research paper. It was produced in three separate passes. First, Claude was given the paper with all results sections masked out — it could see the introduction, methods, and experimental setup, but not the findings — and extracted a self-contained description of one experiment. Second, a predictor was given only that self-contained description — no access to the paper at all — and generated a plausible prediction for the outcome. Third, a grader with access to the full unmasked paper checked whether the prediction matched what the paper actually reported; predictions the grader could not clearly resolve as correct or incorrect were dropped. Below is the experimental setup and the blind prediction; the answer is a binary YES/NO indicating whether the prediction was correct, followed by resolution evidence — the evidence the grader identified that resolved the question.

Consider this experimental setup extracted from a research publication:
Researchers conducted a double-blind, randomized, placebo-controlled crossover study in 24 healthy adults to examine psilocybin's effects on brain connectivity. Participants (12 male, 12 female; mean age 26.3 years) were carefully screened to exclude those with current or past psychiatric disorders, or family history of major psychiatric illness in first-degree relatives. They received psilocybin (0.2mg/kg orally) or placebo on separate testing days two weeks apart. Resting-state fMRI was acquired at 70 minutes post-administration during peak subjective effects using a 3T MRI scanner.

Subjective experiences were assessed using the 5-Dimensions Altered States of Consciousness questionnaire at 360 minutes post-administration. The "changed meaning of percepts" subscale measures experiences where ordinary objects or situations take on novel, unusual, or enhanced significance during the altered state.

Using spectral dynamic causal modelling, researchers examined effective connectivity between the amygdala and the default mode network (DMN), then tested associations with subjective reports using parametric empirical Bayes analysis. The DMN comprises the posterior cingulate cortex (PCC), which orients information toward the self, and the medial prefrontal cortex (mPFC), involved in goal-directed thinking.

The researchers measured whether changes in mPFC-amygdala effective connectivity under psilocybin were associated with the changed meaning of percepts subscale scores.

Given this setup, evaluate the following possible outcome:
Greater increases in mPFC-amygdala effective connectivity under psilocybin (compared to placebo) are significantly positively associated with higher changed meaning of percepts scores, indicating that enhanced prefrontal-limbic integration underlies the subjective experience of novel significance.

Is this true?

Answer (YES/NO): NO